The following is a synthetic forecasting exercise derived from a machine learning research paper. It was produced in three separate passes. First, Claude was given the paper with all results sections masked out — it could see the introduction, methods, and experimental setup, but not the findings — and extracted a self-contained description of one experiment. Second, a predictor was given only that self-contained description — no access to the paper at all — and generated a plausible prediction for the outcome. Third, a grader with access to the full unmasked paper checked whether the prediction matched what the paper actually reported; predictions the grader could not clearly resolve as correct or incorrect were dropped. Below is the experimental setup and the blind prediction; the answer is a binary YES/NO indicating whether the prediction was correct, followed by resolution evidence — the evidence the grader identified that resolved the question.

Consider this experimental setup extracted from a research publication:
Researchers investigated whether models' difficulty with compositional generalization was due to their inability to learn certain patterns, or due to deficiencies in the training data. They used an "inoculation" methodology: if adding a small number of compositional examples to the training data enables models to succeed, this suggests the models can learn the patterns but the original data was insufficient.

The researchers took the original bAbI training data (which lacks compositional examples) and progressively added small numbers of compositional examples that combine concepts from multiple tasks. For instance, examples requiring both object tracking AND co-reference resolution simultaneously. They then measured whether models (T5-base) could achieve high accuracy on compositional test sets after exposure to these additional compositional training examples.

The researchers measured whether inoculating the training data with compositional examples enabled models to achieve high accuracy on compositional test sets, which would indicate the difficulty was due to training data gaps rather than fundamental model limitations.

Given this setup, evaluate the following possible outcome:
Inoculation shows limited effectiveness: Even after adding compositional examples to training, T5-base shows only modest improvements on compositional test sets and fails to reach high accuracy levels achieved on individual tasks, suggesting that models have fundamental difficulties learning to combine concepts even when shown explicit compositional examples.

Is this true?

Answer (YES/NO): NO